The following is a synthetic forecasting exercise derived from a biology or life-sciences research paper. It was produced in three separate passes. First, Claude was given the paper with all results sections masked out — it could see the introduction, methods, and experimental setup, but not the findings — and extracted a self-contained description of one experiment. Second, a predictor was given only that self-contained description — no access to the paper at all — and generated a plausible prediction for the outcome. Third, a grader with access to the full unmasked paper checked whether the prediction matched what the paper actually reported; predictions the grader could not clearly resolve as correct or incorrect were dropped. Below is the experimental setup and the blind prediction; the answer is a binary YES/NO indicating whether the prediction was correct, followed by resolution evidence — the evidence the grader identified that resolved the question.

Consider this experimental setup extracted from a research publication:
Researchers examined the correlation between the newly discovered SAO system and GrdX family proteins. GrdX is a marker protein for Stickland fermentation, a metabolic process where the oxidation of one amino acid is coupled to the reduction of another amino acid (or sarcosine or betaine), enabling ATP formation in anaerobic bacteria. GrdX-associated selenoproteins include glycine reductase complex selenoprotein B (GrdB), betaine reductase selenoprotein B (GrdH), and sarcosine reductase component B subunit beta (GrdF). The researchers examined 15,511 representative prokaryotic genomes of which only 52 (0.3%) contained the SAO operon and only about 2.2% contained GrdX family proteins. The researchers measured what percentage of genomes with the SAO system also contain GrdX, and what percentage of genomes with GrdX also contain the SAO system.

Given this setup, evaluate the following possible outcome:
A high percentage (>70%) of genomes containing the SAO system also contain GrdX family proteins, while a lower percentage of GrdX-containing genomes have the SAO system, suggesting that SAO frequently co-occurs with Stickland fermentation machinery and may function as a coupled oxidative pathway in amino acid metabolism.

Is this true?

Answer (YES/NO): YES